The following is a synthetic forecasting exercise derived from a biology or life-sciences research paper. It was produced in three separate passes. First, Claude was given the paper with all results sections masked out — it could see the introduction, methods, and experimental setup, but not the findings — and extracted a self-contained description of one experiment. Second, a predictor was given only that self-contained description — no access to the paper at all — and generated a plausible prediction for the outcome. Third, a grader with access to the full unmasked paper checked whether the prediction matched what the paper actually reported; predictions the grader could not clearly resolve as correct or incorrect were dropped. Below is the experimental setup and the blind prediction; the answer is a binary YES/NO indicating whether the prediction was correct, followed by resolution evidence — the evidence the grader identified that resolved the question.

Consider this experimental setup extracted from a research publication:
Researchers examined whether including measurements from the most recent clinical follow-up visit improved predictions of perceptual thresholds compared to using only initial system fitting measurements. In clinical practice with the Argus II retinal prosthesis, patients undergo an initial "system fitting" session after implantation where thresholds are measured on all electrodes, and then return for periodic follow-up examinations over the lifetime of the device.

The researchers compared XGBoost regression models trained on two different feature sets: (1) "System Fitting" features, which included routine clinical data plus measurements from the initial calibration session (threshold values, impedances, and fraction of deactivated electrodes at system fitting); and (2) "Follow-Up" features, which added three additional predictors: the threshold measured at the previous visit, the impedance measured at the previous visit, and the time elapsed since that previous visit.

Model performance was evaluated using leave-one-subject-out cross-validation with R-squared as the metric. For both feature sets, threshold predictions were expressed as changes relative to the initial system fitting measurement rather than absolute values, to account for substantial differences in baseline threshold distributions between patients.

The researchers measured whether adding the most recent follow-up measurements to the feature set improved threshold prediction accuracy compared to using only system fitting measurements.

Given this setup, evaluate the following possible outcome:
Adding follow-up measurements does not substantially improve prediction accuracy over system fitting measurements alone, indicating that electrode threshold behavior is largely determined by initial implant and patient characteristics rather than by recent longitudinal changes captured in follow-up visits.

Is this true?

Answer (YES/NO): NO